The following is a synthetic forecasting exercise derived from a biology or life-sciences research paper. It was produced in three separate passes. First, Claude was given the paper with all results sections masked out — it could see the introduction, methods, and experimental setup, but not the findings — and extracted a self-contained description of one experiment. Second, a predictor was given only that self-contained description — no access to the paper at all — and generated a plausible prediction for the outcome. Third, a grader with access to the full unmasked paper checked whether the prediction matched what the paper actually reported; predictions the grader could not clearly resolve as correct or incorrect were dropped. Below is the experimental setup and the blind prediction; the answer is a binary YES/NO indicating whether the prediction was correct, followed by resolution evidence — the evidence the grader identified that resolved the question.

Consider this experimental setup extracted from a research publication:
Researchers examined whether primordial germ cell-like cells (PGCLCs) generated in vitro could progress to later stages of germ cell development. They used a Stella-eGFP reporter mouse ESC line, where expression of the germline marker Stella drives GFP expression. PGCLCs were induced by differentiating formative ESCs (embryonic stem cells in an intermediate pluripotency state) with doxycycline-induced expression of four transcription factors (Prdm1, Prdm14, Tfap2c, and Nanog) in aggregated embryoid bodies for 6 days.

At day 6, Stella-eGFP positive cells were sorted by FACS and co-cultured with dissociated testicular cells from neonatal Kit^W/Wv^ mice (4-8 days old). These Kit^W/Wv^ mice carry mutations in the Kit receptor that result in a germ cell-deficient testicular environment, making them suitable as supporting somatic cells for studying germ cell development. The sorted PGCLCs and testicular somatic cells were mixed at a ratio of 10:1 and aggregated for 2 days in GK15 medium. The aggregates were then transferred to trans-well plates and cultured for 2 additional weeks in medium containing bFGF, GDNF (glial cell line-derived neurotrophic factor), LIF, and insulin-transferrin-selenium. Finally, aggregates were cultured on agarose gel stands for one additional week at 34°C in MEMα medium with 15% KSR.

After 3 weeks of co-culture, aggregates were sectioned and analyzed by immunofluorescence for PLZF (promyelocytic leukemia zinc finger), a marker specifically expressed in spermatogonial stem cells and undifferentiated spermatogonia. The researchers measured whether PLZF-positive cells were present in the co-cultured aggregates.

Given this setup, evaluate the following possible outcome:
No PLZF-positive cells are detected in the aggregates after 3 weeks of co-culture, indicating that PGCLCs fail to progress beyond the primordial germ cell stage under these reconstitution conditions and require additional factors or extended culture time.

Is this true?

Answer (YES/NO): NO